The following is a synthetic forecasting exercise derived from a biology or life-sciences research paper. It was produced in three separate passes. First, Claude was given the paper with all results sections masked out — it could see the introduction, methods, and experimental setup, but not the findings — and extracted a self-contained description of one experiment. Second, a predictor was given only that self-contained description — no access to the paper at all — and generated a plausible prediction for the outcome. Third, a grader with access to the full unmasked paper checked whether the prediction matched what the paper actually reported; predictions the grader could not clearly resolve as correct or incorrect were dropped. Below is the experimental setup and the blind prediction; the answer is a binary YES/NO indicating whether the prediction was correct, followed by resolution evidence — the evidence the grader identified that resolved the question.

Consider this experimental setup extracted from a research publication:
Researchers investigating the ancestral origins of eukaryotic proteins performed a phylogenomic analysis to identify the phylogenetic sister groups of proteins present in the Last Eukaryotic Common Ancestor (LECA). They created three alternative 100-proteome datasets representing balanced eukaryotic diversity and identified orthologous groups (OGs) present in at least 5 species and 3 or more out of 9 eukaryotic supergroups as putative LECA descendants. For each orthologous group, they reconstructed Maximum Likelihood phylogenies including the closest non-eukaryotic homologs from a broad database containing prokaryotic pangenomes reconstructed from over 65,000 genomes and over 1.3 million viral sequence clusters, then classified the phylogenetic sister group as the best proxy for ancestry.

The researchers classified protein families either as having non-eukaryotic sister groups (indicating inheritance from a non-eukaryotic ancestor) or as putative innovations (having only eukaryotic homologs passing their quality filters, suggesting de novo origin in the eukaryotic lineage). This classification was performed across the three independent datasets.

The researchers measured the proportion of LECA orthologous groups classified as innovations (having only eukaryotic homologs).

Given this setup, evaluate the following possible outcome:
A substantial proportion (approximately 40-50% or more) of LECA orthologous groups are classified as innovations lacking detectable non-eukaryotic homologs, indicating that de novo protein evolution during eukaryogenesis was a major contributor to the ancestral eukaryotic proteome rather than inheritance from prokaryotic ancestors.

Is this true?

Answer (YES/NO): YES